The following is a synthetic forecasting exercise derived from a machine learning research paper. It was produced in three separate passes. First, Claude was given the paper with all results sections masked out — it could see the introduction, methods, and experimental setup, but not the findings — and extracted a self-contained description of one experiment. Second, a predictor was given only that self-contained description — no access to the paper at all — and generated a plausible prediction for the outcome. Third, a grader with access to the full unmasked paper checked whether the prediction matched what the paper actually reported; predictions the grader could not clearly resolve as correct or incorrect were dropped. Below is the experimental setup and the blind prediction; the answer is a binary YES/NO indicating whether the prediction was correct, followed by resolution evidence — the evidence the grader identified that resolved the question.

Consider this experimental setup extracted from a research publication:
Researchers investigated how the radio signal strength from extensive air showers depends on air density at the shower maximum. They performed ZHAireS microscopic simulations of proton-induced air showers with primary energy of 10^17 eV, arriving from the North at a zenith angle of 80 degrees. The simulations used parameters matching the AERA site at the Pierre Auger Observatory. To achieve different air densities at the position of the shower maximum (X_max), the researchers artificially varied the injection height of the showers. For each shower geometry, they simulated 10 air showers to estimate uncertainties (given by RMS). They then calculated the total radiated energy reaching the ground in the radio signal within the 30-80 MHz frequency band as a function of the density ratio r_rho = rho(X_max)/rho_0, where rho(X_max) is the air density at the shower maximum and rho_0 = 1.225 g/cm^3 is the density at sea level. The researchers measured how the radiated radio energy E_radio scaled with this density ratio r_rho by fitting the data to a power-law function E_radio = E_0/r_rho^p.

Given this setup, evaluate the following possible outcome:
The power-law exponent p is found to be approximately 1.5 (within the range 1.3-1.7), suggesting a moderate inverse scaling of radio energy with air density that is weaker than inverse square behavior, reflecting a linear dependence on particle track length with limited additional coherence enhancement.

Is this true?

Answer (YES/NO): NO